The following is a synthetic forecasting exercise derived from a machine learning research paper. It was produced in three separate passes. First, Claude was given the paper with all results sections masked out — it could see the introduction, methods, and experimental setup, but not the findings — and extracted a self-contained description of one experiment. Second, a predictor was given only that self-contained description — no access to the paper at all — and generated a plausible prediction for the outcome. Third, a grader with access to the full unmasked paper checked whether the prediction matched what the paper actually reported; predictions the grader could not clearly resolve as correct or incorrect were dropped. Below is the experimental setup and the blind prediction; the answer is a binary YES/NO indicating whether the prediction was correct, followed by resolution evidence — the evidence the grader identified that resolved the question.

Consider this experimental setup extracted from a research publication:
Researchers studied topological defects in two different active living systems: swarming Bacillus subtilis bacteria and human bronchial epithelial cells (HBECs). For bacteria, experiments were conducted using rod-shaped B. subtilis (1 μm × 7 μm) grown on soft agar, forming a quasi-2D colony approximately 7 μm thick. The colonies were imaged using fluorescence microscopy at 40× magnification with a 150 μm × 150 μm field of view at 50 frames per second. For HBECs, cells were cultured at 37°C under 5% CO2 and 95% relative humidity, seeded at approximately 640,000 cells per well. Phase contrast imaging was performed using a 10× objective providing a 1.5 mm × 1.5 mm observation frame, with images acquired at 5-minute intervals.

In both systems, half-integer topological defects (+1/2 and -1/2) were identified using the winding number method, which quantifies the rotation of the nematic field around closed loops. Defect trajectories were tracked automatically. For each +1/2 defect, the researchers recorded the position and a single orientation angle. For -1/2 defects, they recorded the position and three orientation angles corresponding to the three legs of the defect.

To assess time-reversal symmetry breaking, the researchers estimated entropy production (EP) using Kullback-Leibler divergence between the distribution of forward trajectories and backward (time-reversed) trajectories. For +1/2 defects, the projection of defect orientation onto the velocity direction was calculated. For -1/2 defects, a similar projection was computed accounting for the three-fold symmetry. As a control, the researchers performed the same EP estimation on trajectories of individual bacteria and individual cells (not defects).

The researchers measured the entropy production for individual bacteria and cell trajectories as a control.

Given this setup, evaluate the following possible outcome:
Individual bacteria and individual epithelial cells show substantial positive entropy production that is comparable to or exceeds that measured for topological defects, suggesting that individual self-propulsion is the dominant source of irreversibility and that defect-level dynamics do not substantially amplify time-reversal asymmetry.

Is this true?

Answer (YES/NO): NO